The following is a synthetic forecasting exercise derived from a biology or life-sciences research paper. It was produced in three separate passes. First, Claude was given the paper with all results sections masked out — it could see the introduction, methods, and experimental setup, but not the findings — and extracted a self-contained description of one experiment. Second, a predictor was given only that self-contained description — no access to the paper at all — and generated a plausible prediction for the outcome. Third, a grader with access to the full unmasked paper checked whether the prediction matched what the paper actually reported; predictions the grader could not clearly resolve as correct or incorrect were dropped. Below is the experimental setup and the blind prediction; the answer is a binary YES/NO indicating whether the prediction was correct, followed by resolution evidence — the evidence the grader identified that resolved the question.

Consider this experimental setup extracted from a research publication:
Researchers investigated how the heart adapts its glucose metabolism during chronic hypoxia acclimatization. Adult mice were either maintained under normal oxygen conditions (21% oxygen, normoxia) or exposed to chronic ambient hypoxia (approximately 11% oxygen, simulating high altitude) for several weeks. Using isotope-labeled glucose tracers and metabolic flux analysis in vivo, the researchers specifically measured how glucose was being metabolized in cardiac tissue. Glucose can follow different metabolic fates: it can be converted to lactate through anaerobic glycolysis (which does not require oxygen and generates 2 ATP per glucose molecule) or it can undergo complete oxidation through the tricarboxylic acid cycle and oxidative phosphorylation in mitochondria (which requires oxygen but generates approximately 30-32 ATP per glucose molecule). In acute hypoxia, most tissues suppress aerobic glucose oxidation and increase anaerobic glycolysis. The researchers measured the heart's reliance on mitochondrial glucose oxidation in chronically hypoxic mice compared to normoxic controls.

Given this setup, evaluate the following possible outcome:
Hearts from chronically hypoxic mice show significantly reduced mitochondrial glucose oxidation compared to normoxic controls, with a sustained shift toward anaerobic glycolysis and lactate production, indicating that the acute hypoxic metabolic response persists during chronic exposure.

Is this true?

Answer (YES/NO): NO